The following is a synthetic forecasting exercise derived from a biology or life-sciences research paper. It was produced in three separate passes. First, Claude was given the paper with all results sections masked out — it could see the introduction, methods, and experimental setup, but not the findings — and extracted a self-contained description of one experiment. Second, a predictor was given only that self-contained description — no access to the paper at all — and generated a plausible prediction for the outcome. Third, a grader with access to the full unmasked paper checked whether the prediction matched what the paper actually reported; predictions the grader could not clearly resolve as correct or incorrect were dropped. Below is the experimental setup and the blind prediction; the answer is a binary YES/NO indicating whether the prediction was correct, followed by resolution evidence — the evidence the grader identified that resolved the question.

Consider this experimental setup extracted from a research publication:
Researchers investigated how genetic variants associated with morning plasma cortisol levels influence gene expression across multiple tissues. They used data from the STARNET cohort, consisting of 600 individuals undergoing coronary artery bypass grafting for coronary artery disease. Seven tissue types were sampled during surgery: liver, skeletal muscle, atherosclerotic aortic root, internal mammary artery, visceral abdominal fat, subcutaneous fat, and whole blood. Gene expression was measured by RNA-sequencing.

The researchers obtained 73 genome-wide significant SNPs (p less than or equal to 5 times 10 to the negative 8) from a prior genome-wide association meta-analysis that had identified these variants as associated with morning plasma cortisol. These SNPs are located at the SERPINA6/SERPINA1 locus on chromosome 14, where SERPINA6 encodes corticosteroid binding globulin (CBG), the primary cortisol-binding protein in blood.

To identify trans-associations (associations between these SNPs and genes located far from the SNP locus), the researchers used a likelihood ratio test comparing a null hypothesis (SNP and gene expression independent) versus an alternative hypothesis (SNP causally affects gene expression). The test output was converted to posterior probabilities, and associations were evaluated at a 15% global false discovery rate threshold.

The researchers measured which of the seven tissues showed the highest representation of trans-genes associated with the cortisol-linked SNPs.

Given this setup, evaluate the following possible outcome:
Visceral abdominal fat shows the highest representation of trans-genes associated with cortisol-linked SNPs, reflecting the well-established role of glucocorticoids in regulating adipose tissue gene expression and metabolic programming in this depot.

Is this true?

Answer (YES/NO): YES